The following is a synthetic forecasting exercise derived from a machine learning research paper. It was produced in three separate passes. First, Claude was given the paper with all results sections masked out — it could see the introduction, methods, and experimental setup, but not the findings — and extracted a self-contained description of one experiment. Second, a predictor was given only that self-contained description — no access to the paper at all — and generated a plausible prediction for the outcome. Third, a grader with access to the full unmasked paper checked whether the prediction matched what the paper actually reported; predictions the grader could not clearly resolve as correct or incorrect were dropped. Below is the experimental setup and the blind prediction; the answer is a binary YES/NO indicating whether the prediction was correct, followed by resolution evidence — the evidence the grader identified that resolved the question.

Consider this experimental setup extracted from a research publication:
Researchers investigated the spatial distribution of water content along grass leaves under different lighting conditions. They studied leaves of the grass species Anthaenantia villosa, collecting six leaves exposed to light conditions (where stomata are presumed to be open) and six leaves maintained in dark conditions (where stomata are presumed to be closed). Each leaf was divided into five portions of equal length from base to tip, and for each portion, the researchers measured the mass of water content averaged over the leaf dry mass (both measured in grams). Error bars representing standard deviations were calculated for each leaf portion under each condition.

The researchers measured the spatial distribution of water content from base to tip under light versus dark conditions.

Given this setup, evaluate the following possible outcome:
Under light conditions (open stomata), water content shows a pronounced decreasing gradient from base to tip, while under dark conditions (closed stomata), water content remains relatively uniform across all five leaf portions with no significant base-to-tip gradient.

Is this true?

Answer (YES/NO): YES